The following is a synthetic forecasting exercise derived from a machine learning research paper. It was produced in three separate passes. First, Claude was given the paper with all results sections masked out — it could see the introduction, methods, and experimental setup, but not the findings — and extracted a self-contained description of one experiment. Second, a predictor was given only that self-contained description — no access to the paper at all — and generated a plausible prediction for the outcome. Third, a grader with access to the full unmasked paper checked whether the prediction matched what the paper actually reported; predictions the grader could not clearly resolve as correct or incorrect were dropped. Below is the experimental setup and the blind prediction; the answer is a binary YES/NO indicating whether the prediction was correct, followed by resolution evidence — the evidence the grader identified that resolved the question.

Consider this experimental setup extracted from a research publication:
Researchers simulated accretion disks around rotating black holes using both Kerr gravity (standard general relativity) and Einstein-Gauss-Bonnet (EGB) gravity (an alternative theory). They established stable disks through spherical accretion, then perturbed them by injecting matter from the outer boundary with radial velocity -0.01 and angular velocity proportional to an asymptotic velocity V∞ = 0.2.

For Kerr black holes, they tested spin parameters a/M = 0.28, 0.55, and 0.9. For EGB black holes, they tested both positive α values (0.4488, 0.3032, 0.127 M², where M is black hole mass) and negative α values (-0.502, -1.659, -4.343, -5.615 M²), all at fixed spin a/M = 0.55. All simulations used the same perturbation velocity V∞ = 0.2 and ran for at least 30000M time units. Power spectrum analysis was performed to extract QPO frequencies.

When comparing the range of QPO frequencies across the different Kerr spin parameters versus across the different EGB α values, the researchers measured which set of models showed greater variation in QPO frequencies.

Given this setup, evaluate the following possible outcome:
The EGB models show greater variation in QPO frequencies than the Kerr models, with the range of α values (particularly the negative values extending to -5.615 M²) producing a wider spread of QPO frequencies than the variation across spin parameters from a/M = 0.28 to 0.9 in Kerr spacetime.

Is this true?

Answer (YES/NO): YES